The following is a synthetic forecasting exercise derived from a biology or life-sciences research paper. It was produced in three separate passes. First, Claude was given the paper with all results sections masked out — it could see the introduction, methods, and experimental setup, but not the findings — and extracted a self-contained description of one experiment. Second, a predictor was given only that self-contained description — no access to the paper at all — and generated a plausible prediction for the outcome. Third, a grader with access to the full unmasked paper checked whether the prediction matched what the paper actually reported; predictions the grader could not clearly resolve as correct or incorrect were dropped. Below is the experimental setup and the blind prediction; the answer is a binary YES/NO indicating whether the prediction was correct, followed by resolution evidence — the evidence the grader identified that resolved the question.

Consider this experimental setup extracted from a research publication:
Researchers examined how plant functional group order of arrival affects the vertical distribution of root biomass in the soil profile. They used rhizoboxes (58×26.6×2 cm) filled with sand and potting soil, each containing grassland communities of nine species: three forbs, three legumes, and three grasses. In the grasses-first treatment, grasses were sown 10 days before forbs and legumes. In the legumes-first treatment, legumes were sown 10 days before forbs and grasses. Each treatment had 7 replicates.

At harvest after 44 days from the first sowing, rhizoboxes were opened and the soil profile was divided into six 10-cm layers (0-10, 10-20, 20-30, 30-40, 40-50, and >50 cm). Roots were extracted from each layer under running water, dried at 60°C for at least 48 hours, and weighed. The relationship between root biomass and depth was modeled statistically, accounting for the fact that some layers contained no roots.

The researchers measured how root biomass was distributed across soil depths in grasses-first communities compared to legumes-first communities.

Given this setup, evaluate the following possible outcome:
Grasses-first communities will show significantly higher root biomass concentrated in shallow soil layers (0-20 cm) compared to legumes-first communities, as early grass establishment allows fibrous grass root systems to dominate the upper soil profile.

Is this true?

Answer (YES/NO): YES